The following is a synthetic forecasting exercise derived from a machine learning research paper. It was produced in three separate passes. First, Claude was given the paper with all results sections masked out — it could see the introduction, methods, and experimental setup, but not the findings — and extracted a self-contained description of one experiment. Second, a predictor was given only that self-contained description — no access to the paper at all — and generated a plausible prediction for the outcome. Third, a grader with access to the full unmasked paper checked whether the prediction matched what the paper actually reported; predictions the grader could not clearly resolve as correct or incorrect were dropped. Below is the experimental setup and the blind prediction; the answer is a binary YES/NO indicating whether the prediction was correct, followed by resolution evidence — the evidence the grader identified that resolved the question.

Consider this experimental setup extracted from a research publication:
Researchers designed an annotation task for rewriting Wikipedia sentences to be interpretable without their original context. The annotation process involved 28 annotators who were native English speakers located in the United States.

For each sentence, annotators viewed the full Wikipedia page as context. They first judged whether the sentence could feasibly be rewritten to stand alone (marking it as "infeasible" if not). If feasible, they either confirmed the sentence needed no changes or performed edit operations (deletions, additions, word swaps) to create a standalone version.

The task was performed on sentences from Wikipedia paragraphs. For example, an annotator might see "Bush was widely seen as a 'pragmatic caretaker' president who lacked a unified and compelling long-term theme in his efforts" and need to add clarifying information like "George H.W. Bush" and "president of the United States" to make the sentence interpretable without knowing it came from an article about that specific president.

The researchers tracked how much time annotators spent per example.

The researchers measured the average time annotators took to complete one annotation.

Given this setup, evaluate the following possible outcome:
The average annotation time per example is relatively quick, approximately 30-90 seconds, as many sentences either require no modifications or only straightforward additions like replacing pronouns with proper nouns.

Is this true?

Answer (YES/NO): NO